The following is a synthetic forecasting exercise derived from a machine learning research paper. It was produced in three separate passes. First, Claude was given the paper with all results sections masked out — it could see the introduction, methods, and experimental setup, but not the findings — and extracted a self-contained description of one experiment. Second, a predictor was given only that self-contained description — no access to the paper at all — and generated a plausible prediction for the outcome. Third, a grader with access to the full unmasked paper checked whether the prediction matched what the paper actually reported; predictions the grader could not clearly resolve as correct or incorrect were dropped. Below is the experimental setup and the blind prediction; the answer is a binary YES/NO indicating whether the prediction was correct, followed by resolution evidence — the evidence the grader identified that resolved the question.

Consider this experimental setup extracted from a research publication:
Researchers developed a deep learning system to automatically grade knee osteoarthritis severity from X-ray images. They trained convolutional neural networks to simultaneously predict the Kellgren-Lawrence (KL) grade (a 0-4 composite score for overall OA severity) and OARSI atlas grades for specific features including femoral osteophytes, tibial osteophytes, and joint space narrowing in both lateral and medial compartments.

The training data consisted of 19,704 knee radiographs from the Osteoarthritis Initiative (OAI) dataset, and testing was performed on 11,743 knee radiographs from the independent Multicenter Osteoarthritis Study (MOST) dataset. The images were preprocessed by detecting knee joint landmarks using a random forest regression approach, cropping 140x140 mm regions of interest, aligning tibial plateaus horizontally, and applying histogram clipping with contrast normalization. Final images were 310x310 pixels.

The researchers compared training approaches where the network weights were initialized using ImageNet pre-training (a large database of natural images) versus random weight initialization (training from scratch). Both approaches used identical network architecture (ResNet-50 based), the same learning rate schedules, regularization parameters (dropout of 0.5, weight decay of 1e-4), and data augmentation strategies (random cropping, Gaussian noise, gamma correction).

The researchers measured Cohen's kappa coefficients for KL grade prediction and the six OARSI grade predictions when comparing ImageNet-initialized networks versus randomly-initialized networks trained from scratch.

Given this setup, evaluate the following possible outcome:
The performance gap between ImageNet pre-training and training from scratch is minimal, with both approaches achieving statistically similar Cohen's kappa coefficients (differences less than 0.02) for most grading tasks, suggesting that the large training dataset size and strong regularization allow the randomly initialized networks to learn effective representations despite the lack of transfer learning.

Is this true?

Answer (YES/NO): NO